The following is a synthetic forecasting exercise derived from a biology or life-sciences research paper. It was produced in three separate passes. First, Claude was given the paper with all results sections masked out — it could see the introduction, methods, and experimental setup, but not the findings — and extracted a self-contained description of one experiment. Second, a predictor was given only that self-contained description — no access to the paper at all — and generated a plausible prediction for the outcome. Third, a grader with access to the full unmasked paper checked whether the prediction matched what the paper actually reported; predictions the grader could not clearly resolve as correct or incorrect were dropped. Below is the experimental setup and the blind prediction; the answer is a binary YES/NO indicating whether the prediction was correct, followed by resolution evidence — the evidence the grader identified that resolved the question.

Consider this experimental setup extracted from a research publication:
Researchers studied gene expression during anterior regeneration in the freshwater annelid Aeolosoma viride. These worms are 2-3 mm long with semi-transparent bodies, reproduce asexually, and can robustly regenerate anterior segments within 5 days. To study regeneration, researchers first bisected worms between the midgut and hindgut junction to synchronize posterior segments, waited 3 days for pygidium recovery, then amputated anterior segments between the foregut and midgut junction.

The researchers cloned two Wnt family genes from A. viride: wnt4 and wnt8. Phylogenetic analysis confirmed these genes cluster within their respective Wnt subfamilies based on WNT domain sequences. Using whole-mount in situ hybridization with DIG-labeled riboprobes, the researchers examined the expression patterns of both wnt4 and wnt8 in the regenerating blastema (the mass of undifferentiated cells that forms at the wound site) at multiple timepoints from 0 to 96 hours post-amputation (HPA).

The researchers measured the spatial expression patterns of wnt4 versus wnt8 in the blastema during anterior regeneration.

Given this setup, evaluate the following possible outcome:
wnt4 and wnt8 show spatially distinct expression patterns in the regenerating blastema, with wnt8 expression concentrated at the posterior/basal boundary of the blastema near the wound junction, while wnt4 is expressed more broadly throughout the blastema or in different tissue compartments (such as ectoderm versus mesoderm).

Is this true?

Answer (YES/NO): NO